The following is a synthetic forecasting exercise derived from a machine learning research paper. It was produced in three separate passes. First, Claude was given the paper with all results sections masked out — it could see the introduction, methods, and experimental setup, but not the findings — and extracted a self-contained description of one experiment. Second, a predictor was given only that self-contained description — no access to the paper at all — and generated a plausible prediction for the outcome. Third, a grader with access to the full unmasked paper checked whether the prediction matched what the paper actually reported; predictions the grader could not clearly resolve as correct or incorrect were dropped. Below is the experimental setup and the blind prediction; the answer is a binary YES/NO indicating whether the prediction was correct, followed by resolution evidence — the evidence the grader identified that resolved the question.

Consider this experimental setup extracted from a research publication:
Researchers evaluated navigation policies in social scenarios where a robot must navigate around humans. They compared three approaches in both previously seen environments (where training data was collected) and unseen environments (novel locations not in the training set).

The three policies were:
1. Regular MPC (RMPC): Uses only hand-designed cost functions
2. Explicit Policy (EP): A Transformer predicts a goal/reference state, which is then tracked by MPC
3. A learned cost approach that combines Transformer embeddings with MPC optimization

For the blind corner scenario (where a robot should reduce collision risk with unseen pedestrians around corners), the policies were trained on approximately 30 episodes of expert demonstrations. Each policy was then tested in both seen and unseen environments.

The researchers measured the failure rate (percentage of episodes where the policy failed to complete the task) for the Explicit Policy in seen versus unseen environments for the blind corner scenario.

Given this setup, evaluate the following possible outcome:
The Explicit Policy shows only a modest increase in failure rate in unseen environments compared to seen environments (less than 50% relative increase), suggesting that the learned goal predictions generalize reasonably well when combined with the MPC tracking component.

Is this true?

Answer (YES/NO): NO